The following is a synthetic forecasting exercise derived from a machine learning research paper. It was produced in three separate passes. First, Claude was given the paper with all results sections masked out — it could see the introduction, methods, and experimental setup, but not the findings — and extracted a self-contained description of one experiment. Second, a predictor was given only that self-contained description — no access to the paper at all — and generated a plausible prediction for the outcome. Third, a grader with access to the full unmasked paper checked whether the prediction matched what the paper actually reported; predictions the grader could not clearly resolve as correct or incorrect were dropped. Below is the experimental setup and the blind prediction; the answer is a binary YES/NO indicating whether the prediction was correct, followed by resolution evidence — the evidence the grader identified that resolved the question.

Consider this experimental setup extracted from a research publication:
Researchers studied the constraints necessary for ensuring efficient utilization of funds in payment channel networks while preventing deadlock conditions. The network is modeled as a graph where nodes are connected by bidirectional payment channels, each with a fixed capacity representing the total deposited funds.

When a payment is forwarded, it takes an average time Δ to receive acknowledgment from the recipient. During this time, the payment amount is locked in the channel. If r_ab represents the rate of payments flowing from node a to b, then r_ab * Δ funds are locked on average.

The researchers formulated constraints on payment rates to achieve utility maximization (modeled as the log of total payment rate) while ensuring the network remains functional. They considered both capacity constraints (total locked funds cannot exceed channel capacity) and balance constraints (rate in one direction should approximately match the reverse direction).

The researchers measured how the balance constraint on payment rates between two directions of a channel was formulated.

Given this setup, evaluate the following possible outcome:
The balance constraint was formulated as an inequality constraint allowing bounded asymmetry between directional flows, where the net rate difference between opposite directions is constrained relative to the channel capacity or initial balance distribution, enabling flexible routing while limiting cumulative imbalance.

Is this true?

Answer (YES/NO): NO